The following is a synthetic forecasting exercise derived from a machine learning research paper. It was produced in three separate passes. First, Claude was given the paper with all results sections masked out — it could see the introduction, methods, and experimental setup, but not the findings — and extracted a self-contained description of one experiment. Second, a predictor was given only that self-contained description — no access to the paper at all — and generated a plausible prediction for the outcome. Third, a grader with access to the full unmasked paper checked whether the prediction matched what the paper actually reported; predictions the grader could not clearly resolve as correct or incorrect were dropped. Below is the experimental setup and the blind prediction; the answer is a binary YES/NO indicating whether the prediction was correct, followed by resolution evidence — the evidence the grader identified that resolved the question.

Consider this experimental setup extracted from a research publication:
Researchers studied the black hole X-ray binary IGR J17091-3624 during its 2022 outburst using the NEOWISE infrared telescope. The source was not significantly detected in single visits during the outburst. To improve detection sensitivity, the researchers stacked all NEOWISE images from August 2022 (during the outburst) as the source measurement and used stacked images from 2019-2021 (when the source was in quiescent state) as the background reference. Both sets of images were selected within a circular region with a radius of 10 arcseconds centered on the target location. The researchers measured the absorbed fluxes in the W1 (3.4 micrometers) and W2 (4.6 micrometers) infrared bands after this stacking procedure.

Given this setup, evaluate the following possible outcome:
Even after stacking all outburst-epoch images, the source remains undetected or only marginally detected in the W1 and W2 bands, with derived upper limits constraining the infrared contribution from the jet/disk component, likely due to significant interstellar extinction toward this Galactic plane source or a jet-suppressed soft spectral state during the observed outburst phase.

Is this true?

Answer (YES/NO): NO